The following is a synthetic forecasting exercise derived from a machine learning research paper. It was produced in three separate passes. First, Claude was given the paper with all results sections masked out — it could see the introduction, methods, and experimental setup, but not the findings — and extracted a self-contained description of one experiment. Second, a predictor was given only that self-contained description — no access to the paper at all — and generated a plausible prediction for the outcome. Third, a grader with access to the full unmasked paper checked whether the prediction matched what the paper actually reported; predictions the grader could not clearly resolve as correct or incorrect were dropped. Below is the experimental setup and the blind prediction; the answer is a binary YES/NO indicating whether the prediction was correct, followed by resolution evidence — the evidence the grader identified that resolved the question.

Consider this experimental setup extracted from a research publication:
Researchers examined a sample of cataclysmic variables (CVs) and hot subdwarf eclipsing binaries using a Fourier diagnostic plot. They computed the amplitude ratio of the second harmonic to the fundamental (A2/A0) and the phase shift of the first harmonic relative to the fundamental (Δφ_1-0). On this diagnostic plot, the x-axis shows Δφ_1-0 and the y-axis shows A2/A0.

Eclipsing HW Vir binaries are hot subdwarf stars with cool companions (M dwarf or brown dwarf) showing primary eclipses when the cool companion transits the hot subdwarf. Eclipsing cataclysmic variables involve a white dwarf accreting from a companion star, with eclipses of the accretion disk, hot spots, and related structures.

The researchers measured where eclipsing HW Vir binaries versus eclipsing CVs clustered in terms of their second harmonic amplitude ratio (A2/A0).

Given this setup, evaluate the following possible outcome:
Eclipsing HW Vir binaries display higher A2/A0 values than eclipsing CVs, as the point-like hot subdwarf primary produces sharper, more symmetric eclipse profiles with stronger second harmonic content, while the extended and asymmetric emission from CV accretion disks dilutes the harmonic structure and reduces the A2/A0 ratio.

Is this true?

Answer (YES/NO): NO